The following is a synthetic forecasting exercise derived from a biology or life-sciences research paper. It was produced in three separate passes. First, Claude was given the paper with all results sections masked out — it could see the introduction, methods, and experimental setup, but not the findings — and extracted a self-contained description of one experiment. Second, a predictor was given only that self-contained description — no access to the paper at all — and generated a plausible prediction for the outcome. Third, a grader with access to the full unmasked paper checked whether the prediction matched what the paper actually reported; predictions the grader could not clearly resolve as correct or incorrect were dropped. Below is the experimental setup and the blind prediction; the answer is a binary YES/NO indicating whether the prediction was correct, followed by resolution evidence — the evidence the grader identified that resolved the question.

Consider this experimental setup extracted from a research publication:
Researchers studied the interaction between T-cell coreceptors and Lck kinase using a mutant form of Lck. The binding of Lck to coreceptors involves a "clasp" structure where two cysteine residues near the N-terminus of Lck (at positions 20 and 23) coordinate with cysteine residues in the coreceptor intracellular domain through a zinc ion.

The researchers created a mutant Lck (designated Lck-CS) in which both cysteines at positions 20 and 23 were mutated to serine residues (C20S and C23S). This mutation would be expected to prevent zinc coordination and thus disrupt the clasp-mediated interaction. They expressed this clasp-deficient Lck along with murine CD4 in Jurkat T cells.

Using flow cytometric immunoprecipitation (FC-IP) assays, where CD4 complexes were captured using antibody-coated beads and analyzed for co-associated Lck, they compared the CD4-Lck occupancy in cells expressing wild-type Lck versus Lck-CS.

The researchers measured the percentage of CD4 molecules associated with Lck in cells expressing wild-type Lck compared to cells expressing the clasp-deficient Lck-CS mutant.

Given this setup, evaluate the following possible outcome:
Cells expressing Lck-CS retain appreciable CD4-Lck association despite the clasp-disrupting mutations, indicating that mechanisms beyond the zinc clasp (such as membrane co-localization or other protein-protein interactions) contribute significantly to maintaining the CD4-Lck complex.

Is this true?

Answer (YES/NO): NO